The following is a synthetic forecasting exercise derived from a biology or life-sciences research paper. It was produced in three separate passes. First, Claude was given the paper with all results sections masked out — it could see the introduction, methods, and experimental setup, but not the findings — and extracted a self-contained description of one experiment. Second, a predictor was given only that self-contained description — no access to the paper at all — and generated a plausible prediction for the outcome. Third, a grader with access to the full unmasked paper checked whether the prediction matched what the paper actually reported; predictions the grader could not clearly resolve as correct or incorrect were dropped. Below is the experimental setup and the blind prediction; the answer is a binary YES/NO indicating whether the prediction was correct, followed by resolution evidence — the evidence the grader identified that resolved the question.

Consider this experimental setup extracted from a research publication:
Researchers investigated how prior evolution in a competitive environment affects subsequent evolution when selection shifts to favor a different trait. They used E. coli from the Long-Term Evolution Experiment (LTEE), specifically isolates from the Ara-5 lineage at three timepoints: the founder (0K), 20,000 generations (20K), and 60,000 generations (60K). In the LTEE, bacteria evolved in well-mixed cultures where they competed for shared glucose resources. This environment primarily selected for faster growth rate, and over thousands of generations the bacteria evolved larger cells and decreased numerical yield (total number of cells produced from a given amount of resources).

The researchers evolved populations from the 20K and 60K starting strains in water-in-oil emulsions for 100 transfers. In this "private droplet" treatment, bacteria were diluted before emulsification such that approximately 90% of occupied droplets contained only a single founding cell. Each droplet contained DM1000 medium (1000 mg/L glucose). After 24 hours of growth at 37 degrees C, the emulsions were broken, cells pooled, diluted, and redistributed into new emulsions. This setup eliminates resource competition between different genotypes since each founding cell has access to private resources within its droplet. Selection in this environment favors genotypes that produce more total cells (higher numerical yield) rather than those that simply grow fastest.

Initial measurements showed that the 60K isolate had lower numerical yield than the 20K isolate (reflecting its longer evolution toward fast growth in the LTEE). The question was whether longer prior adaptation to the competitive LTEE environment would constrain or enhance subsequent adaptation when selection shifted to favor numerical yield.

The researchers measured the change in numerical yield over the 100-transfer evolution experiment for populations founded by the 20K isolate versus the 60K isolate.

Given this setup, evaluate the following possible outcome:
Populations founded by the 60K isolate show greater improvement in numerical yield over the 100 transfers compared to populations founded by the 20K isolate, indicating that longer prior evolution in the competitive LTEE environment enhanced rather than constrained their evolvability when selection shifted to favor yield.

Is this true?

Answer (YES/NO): NO